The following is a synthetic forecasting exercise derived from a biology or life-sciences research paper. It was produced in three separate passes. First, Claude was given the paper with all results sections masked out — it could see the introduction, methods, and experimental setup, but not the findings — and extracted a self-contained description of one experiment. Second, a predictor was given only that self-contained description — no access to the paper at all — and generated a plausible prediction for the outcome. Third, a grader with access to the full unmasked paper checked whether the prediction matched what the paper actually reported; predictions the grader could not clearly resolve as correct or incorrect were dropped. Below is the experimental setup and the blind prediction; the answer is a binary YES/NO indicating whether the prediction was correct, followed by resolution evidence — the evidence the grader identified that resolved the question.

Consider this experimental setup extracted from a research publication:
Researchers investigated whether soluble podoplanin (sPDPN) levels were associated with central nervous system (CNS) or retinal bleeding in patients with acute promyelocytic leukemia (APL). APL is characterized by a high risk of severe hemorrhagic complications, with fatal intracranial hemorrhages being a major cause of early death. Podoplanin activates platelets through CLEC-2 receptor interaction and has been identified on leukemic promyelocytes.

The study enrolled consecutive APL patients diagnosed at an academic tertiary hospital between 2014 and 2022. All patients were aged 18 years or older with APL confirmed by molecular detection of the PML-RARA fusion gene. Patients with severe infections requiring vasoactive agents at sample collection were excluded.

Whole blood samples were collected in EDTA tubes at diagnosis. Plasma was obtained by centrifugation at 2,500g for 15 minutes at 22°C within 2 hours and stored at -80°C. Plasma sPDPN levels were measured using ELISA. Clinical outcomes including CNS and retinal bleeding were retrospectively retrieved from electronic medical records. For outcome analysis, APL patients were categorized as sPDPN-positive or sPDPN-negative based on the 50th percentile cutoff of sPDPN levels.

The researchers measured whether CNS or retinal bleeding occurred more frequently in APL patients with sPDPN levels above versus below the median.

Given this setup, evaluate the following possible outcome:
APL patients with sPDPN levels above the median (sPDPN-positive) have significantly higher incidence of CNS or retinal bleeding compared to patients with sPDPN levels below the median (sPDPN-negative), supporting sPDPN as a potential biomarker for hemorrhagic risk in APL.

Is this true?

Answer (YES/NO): NO